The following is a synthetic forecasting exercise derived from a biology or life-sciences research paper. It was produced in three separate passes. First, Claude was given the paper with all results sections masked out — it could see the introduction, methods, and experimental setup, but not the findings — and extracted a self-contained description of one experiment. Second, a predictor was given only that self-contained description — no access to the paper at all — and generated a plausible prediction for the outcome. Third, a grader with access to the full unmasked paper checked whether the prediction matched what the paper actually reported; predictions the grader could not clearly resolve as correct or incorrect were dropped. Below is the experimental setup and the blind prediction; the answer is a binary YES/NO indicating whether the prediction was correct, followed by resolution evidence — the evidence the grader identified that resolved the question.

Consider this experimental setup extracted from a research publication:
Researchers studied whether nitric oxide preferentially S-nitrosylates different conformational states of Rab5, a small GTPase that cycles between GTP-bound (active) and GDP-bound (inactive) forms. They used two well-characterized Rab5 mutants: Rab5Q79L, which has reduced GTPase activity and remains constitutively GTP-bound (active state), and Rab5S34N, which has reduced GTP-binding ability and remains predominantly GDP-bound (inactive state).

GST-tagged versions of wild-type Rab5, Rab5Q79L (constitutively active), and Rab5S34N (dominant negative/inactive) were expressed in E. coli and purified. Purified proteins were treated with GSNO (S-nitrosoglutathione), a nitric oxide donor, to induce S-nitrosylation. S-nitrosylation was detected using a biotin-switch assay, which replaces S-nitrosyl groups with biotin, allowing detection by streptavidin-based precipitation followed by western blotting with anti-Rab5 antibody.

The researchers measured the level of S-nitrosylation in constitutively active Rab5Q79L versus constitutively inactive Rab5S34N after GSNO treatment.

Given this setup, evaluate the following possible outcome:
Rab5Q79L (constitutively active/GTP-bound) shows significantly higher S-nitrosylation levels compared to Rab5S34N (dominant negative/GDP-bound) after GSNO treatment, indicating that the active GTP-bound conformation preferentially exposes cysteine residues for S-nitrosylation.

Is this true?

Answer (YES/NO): YES